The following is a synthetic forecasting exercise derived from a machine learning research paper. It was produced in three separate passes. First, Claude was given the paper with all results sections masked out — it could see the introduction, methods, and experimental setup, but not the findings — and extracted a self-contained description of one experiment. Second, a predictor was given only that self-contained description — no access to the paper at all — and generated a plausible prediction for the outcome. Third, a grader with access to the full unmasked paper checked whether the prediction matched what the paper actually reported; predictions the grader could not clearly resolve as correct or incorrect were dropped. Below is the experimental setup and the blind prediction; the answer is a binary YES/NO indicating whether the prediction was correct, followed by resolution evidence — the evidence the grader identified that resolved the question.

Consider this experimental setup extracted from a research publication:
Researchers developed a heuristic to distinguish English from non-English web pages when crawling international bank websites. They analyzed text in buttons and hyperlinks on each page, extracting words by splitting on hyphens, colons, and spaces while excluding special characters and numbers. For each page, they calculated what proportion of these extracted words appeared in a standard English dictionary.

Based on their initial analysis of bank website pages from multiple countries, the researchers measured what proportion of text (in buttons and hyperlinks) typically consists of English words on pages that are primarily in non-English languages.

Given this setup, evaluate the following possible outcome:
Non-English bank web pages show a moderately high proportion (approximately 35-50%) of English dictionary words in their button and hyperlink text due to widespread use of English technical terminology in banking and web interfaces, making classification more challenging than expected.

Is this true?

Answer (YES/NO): NO